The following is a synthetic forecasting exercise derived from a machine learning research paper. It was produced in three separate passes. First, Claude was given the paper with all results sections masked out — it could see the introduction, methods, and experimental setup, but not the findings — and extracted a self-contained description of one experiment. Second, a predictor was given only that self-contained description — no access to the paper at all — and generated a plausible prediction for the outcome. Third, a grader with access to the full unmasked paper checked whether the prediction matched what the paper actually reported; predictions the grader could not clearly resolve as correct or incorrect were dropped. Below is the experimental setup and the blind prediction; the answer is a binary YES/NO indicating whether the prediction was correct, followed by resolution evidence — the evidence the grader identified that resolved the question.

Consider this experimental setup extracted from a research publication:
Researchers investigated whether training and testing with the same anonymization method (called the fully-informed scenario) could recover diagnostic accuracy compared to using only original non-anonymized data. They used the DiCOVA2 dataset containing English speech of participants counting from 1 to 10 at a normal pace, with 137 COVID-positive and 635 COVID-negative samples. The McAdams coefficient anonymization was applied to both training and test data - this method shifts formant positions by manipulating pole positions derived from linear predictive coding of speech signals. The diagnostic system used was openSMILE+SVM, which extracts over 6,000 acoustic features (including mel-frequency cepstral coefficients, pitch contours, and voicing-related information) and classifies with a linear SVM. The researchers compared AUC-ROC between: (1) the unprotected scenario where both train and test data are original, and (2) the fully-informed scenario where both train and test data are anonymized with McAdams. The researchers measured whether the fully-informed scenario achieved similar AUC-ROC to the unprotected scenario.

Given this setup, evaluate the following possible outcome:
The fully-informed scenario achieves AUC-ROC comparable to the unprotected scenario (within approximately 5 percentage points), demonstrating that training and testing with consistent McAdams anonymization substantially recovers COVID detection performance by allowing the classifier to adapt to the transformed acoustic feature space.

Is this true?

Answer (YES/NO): YES